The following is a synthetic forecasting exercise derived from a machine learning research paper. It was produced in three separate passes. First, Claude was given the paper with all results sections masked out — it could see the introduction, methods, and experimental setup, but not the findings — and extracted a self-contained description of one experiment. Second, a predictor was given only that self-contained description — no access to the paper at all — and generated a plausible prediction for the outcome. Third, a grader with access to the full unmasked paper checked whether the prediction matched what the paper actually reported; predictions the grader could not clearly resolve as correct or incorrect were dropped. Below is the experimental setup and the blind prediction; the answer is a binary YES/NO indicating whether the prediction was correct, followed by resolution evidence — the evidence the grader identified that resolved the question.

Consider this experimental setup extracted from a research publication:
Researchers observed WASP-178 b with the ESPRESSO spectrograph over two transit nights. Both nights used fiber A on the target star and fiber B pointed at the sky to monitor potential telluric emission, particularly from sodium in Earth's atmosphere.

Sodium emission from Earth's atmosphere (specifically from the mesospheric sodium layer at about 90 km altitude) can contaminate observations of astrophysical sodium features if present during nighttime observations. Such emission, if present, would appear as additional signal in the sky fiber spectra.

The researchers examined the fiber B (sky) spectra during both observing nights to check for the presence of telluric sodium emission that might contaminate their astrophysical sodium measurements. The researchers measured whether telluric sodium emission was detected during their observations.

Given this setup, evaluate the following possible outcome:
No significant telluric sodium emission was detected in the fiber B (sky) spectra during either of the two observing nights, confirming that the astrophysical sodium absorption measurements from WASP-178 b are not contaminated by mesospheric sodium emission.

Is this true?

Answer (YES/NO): YES